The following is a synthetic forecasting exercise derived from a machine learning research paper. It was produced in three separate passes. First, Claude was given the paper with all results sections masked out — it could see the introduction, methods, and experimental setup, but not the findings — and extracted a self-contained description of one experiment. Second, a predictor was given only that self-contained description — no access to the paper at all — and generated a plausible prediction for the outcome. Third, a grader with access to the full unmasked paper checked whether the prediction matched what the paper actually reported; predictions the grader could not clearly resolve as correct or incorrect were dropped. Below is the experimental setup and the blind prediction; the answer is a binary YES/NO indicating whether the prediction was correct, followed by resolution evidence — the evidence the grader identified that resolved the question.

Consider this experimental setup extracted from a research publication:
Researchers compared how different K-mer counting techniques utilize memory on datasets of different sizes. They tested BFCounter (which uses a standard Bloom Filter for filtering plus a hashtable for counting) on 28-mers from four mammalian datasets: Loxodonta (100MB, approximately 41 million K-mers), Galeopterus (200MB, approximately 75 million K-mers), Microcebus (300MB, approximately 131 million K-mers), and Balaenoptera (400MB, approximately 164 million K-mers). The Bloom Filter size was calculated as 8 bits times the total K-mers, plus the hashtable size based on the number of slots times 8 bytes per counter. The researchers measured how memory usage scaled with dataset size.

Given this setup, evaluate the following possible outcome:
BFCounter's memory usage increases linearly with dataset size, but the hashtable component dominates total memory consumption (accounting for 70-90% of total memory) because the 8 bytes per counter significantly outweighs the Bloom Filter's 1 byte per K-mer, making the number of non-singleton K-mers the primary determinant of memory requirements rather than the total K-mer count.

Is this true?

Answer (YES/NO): NO